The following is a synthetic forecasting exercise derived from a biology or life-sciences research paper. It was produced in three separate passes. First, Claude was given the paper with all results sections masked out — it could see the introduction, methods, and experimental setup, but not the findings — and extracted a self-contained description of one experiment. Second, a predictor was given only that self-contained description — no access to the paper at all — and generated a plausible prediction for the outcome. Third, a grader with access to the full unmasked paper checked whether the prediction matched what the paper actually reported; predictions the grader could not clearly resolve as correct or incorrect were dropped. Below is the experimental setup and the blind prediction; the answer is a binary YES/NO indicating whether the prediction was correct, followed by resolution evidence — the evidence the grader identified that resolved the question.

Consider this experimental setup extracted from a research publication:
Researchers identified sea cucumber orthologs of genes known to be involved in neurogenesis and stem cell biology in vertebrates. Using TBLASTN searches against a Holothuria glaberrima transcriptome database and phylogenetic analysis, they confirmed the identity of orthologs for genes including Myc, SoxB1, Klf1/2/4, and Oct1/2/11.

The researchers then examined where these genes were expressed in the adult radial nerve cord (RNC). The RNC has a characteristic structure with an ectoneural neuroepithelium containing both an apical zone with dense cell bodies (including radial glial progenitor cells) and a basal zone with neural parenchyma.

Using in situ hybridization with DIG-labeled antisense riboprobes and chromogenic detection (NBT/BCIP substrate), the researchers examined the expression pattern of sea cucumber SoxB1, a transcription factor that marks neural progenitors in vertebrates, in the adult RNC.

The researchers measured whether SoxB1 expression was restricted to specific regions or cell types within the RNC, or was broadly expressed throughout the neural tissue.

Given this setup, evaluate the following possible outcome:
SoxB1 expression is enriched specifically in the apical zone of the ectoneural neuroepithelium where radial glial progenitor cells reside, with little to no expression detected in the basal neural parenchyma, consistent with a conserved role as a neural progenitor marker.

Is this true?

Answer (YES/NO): NO